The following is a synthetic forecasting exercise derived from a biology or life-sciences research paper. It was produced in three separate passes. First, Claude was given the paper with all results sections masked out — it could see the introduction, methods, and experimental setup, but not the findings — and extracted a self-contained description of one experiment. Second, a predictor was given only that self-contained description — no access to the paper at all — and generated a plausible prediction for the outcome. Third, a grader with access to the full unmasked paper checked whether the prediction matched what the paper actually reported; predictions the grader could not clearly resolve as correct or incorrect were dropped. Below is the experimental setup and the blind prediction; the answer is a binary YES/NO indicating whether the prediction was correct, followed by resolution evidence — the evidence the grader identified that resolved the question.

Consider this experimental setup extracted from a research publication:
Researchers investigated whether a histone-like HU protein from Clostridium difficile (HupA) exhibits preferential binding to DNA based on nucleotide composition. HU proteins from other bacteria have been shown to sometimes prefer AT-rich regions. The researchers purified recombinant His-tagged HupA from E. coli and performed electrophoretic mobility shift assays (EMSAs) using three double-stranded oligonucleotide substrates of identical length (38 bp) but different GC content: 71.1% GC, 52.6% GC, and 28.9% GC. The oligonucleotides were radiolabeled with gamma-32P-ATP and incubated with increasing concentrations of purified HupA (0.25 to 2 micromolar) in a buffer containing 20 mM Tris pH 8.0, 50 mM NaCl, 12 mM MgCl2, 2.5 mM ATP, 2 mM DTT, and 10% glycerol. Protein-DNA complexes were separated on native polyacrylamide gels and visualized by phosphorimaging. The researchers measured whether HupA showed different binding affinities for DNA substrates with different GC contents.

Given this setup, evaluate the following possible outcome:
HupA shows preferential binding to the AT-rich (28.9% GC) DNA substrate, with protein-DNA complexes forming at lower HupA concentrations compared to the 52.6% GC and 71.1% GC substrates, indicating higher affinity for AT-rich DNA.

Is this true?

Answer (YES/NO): NO